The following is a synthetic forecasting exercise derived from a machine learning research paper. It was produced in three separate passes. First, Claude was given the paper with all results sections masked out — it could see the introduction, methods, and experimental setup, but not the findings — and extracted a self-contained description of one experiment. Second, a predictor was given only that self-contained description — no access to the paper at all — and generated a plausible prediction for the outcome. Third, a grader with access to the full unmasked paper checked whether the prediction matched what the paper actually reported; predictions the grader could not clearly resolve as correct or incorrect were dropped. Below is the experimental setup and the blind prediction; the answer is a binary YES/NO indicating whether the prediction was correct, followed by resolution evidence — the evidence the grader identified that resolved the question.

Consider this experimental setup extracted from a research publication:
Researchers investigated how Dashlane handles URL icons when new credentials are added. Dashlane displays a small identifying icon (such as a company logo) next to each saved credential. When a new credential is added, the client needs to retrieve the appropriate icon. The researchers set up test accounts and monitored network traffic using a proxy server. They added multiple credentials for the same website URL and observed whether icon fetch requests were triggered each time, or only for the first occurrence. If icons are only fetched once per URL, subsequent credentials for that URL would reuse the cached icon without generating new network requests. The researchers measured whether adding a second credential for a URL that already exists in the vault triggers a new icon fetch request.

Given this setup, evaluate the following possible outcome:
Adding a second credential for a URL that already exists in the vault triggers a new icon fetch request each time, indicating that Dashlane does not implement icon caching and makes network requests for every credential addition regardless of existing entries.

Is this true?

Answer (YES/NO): NO